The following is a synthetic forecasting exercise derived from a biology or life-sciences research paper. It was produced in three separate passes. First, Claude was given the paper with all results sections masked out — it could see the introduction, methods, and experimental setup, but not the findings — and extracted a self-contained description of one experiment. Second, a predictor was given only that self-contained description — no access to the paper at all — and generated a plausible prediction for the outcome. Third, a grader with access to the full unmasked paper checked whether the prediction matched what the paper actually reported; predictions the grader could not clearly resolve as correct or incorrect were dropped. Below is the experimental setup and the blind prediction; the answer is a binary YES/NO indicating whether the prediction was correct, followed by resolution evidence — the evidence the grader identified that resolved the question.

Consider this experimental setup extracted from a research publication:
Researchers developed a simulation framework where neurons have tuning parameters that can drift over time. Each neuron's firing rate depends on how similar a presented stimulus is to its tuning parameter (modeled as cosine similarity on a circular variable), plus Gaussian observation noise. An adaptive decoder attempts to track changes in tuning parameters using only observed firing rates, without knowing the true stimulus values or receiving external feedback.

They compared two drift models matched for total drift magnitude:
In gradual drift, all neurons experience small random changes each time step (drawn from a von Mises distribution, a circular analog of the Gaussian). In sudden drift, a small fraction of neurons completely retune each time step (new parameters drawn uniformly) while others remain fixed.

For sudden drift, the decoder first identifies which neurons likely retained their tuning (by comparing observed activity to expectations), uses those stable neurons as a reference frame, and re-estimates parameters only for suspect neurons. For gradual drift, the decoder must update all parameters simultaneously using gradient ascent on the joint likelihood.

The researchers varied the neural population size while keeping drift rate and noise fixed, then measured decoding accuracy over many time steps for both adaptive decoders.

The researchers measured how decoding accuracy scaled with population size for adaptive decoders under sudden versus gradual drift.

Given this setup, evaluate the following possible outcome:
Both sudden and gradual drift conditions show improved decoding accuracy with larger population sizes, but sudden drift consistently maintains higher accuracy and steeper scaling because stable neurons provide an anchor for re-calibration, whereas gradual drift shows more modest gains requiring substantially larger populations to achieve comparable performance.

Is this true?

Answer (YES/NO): YES